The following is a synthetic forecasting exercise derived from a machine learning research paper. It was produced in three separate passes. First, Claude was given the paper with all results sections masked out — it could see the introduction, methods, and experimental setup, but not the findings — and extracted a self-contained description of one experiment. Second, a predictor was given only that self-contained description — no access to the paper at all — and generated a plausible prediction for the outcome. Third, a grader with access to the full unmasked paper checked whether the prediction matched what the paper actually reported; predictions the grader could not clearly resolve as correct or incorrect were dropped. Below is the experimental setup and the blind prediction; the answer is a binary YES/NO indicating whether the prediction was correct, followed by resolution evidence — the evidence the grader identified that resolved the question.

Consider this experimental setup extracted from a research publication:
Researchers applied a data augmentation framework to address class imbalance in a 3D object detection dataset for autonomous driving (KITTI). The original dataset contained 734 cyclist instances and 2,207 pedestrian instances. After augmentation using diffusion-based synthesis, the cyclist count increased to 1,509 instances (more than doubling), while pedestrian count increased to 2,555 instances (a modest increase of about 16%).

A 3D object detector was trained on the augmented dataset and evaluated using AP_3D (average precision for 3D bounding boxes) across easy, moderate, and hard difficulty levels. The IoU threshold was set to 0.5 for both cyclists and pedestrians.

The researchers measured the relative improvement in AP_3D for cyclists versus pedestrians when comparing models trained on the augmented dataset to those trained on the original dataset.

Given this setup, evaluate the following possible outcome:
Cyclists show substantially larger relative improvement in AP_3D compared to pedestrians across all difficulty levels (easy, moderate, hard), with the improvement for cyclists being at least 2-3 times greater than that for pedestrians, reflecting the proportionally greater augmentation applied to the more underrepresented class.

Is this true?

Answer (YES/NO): YES